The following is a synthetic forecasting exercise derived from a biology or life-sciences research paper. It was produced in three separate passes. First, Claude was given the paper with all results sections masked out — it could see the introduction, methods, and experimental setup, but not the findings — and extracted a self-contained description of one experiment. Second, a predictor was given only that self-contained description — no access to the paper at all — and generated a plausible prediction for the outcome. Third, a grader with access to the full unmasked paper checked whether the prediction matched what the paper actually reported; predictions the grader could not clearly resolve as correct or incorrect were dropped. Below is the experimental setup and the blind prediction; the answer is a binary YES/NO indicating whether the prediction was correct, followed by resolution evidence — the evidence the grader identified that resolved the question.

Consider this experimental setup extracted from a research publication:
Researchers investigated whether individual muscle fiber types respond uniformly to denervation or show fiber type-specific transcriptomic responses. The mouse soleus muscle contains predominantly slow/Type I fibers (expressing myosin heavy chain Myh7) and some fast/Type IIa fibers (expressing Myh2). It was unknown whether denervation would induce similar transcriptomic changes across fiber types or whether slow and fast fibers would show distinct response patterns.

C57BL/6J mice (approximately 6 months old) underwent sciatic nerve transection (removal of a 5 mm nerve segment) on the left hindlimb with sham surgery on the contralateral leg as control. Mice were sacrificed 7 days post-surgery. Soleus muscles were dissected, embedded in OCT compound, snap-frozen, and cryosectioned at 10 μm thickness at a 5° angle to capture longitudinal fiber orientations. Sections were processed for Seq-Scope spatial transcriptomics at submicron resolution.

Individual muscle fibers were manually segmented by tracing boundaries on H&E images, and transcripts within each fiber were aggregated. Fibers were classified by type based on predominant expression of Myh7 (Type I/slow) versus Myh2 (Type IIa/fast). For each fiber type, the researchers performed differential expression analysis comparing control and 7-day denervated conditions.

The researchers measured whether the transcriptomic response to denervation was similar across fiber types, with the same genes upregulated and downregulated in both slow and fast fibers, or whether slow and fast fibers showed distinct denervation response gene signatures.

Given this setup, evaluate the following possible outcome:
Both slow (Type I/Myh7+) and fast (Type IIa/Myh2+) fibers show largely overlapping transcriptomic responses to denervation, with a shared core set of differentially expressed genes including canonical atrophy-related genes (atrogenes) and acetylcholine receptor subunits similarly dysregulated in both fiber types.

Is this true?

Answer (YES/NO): NO